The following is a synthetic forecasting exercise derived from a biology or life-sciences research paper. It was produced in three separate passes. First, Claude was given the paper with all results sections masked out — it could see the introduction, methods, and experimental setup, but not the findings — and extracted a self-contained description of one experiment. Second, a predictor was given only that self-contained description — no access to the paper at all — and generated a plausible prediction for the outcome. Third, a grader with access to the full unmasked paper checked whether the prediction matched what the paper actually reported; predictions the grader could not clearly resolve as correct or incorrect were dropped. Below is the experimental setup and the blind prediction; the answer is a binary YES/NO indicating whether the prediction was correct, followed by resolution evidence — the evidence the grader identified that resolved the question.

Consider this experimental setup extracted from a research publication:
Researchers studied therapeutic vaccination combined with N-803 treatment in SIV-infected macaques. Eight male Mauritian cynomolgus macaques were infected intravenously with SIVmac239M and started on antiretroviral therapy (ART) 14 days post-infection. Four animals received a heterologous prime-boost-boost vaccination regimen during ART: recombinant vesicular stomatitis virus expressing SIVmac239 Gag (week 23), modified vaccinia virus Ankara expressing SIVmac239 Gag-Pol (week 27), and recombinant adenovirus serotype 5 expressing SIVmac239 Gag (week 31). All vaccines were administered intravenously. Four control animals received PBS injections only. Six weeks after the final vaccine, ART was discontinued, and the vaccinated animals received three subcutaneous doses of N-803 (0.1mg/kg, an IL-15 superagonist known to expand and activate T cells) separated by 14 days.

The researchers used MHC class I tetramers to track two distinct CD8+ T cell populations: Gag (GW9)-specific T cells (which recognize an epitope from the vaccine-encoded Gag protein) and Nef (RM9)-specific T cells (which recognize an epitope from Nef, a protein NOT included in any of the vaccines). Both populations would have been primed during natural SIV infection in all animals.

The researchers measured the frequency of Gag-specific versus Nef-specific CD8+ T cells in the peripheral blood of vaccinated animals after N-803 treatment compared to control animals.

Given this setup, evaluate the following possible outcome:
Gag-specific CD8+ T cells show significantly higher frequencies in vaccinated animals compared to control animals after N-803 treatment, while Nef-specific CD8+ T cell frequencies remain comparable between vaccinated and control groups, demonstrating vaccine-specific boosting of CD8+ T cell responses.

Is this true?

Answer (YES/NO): YES